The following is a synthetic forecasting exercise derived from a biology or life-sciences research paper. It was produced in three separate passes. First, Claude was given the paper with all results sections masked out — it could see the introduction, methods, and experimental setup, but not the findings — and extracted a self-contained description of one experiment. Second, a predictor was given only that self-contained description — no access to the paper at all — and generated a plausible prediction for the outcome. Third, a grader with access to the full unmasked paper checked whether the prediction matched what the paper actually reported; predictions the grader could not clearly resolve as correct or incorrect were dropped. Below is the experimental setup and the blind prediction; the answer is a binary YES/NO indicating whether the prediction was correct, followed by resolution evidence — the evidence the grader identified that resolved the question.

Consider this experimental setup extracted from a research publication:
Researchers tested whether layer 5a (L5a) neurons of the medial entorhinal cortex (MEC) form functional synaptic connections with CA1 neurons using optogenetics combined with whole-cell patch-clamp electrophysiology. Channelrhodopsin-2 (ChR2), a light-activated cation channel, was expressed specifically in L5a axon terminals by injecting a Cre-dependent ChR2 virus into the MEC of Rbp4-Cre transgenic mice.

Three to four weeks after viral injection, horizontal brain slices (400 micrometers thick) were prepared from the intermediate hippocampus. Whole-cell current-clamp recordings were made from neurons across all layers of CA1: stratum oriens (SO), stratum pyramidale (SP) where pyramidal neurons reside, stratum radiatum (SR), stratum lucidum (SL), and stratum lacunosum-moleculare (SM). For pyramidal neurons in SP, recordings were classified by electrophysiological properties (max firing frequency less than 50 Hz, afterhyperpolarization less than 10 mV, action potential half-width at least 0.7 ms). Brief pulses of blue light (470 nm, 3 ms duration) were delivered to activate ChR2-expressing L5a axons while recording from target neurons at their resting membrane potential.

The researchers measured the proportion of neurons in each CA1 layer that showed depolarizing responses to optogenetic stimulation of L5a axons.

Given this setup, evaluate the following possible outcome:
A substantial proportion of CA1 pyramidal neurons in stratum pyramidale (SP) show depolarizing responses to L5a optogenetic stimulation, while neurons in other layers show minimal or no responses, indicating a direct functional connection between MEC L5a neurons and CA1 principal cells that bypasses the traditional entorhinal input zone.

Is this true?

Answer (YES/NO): NO